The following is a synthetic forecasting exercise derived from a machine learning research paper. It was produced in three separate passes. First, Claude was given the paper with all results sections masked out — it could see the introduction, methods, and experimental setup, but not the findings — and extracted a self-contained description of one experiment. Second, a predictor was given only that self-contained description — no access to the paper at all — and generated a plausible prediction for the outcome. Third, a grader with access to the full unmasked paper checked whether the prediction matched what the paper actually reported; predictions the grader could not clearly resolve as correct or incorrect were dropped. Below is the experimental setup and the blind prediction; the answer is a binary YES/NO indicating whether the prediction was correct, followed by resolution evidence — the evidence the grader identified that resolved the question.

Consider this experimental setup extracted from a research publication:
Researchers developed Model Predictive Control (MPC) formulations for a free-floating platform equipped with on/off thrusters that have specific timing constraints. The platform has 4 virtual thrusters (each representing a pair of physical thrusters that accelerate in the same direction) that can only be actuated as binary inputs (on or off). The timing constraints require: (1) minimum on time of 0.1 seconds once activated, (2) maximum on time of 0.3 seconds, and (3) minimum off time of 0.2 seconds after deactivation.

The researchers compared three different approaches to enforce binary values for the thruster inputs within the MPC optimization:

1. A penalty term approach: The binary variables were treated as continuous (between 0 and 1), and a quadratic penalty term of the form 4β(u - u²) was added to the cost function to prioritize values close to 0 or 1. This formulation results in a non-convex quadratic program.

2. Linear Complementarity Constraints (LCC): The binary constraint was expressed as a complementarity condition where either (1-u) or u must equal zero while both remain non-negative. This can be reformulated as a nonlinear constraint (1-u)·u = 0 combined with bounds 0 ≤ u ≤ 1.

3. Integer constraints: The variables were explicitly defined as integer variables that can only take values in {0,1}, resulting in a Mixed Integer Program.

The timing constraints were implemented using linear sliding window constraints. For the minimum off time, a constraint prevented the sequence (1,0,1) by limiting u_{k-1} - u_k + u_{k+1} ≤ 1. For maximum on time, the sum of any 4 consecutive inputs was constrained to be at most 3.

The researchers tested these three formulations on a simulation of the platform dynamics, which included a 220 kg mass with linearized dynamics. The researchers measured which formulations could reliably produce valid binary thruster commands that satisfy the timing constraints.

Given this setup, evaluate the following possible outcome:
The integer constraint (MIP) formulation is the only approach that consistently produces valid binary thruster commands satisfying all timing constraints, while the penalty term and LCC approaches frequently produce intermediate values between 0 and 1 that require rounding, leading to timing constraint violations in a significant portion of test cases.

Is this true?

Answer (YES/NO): YES